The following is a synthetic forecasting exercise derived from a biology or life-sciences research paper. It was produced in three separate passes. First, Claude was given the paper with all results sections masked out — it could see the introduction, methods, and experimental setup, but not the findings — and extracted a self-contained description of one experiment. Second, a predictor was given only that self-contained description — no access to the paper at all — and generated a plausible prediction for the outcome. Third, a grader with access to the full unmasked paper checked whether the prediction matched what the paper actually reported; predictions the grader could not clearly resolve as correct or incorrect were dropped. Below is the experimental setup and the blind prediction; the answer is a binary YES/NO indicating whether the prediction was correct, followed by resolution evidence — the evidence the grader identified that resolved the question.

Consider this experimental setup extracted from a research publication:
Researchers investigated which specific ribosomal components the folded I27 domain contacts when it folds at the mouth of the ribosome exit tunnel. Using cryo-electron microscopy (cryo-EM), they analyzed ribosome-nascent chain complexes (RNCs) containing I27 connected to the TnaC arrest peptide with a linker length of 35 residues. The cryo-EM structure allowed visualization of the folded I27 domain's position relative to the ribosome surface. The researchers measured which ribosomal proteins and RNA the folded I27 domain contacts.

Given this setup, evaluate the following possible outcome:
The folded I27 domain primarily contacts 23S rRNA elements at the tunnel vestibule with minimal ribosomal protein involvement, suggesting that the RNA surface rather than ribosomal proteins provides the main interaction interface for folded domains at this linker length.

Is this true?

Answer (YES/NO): NO